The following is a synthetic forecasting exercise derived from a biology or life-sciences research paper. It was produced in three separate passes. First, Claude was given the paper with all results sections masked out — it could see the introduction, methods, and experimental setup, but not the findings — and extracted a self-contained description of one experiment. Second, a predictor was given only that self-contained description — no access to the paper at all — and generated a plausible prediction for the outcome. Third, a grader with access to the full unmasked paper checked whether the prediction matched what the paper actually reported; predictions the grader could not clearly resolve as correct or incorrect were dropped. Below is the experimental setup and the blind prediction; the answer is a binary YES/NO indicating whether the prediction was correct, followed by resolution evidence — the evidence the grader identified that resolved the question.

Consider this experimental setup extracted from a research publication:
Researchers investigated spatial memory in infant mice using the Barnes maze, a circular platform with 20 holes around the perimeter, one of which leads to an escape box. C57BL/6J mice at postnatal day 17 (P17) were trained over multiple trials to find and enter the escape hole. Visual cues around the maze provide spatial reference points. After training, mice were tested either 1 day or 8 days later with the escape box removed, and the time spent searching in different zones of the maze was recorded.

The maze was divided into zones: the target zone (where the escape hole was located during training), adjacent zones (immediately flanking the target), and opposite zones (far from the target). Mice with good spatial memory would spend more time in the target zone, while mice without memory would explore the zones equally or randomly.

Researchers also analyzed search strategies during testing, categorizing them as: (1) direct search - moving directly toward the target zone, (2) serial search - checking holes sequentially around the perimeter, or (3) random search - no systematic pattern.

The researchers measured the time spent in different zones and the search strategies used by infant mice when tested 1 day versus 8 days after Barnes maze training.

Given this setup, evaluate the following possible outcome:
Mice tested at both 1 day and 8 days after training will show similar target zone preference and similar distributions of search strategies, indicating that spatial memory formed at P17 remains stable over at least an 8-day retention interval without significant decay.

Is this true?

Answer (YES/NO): NO